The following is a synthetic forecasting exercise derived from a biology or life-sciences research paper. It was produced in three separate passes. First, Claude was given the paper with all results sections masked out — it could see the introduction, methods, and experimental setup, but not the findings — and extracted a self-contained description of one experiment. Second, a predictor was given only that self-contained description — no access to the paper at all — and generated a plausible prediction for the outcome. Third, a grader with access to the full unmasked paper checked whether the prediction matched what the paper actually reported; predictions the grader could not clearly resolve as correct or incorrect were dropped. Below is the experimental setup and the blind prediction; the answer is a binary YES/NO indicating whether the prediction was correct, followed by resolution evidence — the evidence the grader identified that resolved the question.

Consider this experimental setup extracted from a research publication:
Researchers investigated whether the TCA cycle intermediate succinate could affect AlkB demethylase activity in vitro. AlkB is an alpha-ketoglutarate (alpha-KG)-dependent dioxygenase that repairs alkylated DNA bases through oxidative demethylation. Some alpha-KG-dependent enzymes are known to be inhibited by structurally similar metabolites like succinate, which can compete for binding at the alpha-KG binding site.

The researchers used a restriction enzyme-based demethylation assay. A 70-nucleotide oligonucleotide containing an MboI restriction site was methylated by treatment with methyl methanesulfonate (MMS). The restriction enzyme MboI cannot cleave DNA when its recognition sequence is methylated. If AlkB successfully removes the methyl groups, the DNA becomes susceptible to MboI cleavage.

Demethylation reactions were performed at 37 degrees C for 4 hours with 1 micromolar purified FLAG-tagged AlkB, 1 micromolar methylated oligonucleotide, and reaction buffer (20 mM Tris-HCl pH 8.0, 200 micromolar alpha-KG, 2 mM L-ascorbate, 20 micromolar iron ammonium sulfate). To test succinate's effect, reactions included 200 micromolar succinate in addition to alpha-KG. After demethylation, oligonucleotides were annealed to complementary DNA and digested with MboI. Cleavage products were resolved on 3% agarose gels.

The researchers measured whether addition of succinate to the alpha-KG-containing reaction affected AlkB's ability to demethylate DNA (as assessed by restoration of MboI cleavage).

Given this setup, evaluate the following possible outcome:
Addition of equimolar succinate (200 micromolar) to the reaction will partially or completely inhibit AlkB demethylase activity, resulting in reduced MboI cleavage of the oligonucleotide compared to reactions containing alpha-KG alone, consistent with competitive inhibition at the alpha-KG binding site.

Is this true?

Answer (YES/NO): YES